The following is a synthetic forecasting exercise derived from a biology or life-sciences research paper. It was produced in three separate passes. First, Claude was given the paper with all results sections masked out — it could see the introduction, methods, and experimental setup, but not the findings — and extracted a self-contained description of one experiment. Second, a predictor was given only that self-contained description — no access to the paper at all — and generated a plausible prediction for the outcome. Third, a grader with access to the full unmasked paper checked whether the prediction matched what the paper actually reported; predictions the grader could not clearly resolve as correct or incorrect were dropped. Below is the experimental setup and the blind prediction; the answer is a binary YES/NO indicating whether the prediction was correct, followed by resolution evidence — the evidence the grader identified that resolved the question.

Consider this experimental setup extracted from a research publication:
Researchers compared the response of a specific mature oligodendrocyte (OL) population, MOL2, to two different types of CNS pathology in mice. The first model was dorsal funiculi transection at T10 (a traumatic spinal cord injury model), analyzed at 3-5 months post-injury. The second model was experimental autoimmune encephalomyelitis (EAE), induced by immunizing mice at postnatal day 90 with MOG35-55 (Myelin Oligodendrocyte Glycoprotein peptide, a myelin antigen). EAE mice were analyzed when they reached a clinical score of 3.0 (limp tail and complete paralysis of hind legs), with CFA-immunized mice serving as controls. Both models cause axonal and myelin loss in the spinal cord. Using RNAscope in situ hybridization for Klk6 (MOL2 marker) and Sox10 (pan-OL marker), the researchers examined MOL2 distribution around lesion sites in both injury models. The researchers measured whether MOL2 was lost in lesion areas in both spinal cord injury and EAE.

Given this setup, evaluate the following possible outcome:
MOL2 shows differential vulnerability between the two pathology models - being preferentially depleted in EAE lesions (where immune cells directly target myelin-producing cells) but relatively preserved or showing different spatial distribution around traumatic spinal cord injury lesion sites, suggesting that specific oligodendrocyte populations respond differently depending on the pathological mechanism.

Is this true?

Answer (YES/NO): NO